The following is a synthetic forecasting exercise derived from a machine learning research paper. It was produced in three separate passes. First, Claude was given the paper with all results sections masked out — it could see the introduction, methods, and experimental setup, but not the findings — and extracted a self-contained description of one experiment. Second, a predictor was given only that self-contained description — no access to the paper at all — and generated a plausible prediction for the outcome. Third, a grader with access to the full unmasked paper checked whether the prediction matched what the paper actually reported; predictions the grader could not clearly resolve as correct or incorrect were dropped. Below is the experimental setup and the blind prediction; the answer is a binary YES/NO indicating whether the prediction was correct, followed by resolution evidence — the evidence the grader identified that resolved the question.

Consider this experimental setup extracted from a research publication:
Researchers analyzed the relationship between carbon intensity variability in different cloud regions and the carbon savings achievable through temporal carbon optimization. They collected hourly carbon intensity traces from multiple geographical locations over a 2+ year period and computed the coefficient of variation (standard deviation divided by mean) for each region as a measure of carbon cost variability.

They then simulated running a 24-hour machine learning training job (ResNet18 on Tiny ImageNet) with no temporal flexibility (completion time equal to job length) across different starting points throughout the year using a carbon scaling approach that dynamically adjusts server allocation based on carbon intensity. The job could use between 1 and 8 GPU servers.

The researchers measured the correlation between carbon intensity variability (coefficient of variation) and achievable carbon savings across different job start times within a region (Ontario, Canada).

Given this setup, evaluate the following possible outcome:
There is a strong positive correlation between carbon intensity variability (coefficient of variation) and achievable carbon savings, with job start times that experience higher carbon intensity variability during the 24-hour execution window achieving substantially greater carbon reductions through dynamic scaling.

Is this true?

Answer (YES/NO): YES